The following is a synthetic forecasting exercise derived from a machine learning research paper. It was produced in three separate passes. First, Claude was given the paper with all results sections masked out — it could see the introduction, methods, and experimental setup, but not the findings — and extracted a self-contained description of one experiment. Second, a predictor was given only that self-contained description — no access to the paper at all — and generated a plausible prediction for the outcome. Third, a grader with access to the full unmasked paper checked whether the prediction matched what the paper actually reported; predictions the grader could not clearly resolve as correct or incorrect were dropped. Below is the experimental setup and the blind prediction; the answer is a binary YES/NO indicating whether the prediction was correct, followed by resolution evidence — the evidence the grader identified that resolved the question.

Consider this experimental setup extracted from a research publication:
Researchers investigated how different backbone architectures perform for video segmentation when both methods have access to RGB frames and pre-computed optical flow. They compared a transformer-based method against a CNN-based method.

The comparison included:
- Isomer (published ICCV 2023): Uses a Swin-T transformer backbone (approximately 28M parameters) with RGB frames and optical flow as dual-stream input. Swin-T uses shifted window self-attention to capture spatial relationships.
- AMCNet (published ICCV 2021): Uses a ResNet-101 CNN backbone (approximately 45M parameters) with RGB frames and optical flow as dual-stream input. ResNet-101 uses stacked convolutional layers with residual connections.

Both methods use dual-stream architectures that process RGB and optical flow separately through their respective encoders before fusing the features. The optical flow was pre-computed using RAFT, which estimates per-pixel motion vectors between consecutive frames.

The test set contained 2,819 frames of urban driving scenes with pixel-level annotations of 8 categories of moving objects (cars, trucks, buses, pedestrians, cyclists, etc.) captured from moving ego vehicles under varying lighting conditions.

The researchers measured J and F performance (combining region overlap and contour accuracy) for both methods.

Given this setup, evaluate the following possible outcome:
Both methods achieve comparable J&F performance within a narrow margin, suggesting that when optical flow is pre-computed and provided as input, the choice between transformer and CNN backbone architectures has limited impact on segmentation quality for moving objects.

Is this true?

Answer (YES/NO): NO